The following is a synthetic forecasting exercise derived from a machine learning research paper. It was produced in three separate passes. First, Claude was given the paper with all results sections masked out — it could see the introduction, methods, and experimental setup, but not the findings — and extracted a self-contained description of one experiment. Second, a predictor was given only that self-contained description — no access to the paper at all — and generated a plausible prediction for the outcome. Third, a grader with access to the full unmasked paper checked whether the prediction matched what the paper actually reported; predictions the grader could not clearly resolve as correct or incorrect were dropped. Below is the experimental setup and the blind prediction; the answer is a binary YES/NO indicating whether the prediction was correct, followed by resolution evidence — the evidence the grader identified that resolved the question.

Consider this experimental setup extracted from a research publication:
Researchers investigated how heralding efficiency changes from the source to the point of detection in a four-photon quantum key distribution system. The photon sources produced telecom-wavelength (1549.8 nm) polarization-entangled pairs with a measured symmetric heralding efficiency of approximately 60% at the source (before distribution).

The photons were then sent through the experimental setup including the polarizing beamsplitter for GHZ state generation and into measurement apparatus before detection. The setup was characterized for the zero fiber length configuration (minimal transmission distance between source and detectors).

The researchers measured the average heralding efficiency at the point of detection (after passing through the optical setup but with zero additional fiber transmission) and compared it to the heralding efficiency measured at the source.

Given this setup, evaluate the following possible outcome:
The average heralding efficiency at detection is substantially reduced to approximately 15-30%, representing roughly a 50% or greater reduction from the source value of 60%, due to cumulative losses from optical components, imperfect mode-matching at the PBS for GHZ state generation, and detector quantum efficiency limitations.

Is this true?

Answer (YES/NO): NO